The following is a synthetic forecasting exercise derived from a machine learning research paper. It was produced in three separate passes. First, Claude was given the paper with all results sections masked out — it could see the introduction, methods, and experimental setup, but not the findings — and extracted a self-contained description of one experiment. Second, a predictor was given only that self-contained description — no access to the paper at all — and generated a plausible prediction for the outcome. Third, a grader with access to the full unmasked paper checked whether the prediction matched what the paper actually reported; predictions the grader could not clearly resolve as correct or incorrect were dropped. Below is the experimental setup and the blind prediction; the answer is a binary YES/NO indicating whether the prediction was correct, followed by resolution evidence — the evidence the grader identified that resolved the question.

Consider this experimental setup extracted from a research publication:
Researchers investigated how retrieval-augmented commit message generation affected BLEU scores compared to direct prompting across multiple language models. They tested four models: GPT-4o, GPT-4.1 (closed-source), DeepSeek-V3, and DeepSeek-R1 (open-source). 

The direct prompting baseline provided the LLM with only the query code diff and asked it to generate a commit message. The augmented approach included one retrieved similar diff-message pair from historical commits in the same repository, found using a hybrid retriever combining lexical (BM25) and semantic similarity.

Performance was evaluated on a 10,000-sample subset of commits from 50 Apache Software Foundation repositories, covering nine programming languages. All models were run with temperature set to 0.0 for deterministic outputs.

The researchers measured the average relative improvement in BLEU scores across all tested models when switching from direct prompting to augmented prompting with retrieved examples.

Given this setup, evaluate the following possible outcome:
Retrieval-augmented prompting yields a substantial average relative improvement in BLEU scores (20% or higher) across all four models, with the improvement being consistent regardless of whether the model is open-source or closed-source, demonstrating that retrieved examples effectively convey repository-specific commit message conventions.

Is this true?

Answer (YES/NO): NO